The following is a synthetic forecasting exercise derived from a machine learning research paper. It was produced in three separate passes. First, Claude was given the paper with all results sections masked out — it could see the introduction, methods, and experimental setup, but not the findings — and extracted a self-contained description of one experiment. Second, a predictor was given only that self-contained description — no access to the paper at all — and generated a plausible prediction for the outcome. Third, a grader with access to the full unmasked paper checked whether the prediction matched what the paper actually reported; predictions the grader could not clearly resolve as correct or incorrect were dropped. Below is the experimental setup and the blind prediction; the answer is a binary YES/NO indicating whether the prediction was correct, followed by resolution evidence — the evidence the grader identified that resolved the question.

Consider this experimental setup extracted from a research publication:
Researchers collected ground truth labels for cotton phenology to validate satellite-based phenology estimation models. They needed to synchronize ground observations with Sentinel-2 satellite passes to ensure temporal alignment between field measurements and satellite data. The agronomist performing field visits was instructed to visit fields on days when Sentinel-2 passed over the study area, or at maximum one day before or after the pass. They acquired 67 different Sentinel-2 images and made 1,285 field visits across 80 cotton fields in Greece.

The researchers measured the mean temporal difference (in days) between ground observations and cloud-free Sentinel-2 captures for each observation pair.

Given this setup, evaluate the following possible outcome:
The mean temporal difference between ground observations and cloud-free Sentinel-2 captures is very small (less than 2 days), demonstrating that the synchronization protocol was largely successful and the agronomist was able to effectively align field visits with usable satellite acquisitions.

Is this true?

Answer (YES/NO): YES